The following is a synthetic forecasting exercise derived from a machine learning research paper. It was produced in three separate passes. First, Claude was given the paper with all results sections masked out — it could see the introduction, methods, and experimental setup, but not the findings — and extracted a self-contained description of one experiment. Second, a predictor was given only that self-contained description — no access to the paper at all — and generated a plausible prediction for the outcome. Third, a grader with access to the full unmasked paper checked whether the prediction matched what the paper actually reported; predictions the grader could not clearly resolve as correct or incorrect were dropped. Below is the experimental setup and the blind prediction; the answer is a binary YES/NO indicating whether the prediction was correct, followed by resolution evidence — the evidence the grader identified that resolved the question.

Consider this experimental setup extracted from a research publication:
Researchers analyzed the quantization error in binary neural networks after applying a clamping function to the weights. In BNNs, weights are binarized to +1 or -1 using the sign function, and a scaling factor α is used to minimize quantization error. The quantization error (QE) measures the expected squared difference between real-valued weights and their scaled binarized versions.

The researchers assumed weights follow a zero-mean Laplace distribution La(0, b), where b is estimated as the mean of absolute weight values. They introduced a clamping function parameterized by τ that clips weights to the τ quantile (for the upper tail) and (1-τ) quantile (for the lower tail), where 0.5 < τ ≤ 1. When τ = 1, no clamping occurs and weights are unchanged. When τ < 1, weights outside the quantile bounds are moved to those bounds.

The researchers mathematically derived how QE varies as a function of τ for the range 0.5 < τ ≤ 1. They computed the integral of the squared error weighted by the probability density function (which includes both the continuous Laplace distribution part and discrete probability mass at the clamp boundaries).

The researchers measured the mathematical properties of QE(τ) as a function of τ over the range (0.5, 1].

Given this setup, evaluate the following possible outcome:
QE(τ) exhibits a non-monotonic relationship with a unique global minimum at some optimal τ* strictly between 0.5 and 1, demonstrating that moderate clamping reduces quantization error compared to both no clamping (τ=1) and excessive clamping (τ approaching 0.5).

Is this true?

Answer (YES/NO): YES